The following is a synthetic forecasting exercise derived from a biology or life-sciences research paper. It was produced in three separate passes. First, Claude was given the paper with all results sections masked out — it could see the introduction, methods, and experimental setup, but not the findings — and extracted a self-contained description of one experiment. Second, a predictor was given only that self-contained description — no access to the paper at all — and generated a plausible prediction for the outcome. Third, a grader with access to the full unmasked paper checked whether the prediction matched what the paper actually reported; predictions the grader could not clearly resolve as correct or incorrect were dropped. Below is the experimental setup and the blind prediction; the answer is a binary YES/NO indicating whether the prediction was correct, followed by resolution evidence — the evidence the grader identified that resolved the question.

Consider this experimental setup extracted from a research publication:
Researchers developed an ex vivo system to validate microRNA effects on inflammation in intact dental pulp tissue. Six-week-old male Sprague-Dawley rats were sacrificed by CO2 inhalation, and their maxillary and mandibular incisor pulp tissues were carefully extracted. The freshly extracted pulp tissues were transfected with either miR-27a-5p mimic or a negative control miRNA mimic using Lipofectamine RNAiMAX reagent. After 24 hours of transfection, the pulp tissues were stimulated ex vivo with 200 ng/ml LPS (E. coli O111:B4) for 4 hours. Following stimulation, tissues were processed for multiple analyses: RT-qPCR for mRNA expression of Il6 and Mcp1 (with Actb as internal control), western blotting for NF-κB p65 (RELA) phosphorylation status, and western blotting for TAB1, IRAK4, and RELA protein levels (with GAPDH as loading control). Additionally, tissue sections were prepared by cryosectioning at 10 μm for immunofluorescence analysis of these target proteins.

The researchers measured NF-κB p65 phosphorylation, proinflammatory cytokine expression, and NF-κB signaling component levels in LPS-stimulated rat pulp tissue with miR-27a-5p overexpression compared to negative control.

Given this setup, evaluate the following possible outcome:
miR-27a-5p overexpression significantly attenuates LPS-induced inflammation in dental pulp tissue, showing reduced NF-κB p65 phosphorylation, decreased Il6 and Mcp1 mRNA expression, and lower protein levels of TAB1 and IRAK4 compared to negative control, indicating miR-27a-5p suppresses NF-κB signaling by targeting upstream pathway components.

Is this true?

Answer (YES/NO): YES